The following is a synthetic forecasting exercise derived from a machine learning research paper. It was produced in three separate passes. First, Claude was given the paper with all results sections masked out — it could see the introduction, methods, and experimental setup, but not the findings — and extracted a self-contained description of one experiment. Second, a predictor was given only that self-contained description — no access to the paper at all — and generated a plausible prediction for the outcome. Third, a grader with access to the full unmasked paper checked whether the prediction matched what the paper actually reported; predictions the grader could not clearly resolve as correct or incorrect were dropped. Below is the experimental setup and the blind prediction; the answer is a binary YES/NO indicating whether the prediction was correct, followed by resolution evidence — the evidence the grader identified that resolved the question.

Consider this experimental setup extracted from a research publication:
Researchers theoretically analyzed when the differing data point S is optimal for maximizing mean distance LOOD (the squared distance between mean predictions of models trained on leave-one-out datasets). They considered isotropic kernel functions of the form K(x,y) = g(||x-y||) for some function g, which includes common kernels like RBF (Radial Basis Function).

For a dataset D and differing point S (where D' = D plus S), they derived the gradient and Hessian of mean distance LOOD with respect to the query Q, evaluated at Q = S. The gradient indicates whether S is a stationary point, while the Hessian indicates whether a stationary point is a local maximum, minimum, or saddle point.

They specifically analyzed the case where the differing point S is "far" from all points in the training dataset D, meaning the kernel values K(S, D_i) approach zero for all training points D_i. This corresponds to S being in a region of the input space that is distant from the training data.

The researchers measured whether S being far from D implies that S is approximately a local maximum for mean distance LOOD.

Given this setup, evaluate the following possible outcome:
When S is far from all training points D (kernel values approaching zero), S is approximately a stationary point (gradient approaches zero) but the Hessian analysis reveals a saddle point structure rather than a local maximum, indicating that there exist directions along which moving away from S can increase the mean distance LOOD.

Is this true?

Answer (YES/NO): NO